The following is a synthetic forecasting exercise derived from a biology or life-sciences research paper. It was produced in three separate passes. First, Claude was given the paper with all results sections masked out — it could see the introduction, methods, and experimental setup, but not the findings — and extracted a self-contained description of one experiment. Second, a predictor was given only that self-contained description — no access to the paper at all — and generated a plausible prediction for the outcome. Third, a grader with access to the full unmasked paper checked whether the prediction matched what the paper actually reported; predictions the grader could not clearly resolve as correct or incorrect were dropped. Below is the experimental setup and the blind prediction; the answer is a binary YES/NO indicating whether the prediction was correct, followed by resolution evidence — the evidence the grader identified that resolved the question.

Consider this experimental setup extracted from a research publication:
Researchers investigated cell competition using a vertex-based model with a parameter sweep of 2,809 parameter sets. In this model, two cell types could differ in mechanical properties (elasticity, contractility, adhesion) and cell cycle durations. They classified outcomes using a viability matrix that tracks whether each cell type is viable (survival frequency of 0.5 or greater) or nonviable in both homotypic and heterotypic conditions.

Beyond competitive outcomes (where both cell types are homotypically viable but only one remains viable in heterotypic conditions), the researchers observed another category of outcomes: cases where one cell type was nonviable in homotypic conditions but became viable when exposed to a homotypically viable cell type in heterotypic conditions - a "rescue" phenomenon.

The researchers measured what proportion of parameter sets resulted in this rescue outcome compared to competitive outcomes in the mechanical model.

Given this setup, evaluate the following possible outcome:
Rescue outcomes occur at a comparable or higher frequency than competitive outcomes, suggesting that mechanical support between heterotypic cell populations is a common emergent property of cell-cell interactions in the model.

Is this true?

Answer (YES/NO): YES